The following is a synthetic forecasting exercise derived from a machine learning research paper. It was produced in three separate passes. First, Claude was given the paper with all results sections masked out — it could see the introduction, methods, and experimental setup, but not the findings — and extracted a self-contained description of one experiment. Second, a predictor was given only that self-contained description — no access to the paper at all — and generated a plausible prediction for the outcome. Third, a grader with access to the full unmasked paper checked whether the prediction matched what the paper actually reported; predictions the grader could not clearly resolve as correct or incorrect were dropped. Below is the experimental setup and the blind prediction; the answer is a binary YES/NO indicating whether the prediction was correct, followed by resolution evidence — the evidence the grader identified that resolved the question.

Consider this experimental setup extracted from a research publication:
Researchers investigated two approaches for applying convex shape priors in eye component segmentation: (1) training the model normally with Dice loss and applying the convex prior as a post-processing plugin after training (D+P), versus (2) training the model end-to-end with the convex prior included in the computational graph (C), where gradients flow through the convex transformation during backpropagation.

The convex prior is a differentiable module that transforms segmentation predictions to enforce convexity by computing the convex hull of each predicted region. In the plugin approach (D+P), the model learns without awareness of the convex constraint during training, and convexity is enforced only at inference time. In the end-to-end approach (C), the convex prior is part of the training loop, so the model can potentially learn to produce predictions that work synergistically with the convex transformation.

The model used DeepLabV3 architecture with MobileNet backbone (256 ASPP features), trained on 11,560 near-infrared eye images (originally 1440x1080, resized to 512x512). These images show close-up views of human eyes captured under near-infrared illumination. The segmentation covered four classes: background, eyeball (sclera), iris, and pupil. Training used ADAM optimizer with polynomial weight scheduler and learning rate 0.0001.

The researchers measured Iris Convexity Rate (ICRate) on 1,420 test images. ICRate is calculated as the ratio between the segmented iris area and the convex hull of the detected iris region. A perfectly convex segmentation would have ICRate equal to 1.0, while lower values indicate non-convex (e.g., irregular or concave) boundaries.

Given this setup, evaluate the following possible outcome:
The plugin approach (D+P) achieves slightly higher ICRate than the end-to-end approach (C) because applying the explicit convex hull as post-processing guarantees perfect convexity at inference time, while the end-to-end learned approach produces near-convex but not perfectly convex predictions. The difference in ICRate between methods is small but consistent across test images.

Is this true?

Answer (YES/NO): NO